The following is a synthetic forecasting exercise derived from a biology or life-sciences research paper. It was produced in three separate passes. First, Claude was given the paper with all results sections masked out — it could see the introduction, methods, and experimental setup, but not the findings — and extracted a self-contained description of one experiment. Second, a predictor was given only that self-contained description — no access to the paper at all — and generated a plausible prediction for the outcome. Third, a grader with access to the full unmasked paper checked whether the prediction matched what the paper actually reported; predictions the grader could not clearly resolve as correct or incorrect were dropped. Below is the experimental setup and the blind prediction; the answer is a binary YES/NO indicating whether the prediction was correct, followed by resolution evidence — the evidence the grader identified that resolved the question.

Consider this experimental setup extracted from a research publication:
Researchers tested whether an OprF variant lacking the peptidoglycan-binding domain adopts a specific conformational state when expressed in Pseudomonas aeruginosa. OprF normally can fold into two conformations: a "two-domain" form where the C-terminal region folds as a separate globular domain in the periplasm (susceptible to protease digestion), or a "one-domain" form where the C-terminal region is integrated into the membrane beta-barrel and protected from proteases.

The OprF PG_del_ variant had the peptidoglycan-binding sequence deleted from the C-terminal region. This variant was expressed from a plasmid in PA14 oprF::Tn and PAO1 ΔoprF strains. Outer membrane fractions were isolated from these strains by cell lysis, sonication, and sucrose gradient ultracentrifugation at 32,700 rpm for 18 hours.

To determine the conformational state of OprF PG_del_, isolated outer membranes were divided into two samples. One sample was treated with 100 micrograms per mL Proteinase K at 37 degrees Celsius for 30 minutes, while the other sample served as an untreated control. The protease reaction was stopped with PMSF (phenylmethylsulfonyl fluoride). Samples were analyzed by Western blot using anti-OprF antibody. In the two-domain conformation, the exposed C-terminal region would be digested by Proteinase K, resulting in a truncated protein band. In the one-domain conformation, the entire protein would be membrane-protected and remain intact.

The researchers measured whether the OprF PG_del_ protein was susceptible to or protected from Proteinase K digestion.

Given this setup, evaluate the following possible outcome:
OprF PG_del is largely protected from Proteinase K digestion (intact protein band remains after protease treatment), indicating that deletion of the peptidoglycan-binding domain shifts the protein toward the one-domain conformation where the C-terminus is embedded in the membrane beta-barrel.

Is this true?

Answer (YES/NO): NO